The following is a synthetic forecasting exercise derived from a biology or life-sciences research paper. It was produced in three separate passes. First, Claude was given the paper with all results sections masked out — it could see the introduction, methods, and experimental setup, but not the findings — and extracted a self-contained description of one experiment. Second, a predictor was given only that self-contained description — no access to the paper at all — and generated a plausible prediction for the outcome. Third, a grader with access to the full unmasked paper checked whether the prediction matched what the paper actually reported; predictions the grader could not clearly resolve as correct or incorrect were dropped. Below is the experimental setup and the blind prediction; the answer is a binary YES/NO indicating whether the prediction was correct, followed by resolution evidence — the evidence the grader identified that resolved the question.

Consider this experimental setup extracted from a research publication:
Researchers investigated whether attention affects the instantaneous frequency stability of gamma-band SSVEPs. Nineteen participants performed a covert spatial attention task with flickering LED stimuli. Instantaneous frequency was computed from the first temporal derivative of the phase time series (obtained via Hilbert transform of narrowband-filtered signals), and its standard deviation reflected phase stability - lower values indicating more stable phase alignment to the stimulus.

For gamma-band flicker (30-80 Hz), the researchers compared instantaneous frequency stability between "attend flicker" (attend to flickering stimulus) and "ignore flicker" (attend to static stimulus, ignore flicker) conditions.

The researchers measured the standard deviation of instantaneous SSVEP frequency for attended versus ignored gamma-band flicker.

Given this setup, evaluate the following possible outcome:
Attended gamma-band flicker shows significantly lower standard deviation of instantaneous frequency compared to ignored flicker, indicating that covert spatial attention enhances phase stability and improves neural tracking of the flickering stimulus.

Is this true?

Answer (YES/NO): YES